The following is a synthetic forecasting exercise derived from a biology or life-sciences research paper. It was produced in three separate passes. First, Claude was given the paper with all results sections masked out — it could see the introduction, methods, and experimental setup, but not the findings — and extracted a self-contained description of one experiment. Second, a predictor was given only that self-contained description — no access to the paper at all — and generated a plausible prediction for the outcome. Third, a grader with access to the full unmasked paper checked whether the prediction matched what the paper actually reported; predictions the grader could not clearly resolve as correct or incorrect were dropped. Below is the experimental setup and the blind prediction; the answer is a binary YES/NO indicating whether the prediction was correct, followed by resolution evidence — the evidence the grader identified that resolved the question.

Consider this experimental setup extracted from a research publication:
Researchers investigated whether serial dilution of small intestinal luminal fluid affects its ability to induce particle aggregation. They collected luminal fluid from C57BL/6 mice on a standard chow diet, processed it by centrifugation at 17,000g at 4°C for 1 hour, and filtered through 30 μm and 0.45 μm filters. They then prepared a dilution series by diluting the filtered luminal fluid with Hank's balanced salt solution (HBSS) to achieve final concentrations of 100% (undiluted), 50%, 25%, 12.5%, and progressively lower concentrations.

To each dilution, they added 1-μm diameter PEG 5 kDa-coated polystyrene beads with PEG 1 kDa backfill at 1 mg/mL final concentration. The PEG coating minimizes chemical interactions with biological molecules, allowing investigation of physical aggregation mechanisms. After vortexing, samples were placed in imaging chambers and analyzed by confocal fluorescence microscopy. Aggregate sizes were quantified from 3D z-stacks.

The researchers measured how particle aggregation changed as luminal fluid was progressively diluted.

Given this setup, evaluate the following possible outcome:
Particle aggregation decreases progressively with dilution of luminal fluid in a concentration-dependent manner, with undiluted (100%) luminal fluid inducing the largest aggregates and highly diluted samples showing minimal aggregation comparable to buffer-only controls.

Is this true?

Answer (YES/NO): NO